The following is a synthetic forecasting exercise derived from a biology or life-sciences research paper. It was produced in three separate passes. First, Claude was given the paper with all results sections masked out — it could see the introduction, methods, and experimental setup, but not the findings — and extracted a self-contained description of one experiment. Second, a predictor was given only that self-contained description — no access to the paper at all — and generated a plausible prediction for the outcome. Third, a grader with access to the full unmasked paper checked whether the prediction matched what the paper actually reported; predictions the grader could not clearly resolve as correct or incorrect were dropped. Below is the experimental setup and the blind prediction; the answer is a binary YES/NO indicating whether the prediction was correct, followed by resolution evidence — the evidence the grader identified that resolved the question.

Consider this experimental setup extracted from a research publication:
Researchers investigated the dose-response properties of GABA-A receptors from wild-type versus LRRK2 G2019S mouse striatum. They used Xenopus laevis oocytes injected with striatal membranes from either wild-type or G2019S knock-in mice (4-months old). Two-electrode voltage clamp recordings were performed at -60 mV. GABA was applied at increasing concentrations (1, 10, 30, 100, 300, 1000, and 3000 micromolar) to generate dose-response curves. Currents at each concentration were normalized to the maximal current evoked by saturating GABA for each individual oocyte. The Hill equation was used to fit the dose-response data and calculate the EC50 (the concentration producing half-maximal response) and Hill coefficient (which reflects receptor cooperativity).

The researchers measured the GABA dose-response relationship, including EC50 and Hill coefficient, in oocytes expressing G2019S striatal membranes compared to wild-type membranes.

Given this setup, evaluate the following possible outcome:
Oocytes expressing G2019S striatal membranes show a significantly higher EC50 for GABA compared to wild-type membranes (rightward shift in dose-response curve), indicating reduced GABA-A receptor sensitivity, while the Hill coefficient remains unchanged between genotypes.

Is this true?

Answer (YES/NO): NO